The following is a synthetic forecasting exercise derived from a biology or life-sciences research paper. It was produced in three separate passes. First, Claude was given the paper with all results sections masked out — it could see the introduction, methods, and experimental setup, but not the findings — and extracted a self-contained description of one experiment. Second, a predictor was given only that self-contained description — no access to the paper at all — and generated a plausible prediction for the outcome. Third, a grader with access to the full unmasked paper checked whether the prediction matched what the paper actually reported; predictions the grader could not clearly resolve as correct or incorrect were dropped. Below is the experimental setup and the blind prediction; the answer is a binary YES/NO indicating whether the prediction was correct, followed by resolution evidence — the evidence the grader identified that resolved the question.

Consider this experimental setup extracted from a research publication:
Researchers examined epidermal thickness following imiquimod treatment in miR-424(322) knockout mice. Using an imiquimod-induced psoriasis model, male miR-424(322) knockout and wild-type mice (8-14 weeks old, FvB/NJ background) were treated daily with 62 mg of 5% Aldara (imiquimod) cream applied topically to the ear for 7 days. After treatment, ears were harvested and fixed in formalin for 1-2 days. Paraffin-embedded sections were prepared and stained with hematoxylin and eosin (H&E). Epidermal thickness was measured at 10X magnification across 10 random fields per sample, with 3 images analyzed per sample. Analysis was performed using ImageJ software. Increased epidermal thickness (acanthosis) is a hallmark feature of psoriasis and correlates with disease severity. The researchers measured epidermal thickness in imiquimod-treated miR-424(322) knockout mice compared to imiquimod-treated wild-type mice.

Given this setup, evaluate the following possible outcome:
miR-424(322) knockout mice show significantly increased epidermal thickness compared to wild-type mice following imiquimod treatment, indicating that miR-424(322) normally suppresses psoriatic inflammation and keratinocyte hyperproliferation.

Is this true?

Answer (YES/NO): NO